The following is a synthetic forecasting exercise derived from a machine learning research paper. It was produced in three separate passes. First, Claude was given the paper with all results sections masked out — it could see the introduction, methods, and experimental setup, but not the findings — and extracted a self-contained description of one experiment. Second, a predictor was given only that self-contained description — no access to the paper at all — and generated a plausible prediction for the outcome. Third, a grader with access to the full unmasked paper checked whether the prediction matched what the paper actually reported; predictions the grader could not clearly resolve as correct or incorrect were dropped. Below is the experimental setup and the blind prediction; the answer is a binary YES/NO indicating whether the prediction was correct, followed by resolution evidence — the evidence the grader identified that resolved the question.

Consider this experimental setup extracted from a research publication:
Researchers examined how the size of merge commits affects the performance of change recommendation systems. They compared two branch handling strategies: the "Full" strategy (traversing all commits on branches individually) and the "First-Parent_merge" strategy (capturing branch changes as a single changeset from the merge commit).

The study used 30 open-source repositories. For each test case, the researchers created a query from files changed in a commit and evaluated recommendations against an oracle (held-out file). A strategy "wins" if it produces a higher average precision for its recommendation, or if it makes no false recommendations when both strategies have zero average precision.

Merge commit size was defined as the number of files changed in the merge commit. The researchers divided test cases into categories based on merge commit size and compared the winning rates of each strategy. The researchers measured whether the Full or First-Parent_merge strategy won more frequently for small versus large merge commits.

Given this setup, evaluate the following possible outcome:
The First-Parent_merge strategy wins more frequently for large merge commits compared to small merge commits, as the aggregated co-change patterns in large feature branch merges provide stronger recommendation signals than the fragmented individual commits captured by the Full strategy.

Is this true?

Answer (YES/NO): NO